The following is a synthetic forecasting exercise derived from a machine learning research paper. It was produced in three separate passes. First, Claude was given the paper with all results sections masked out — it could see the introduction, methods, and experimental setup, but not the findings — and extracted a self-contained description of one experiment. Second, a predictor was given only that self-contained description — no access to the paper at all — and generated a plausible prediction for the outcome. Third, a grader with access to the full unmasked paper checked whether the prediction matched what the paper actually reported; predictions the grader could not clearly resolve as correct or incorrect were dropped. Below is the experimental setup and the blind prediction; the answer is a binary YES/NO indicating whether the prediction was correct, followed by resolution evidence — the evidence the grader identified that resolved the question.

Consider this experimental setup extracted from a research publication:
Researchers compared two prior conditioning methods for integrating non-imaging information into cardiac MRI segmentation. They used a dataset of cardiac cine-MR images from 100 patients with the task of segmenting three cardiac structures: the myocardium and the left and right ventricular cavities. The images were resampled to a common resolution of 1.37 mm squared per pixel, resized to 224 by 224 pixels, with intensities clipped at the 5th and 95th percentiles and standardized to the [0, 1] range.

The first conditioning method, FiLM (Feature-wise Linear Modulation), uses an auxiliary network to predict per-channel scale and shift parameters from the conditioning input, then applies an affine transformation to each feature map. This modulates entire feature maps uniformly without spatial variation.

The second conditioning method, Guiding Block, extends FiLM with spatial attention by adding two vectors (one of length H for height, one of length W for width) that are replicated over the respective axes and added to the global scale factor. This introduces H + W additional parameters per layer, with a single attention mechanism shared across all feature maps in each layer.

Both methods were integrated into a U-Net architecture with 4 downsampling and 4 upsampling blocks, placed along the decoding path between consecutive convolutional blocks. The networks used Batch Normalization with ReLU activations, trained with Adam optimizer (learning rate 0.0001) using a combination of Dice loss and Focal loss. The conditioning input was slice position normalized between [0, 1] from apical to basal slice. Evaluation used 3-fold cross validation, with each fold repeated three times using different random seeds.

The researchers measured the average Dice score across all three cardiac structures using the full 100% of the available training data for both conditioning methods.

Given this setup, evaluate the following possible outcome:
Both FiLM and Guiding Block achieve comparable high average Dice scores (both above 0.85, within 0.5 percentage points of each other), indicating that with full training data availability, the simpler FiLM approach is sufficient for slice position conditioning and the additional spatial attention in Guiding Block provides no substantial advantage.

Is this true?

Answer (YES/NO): NO